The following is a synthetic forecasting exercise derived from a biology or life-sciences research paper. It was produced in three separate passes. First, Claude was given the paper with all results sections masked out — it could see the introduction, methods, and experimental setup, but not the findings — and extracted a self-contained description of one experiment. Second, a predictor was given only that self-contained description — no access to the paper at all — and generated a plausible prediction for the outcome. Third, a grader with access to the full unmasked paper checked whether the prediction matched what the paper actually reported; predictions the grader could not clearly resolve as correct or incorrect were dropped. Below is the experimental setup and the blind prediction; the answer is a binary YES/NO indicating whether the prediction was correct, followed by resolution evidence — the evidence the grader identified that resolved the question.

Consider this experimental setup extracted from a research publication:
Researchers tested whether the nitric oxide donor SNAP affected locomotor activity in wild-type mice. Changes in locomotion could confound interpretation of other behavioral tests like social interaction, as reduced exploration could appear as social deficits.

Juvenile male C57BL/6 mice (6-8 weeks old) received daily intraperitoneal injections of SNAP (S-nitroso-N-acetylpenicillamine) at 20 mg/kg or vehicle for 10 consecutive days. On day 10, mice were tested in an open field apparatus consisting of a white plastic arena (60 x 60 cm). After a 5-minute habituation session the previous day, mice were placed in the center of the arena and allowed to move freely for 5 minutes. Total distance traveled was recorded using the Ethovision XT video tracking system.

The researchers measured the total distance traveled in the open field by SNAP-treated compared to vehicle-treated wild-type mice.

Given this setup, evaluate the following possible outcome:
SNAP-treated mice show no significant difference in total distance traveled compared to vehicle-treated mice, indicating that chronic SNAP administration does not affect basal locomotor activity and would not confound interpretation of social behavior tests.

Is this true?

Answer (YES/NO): YES